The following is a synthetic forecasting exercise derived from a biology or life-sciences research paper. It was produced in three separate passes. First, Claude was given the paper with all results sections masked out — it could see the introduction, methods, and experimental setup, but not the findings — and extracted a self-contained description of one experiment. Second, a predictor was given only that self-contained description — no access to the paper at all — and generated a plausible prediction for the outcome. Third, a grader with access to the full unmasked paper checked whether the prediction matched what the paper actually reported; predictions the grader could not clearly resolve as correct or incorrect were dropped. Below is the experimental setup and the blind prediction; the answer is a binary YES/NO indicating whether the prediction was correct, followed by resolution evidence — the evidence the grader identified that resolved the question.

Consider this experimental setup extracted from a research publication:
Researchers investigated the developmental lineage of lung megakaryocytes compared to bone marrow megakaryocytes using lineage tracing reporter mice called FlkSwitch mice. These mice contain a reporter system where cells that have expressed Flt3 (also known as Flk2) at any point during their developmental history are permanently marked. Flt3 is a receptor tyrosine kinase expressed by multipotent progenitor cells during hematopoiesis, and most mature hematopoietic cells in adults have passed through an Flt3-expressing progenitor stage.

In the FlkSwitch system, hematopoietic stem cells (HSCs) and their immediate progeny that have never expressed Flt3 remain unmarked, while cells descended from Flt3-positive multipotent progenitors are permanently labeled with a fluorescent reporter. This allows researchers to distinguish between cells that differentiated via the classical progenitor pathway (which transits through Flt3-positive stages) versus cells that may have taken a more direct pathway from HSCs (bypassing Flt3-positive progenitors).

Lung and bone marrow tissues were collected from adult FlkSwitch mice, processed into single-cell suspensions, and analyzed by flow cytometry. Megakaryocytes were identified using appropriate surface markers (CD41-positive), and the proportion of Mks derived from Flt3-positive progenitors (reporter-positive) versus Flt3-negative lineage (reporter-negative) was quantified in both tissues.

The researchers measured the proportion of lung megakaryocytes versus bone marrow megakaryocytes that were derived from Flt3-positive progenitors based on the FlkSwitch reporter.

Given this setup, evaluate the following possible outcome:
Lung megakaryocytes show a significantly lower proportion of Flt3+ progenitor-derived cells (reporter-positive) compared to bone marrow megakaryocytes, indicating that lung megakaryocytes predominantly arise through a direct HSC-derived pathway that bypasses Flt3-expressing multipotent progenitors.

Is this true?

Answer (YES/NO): YES